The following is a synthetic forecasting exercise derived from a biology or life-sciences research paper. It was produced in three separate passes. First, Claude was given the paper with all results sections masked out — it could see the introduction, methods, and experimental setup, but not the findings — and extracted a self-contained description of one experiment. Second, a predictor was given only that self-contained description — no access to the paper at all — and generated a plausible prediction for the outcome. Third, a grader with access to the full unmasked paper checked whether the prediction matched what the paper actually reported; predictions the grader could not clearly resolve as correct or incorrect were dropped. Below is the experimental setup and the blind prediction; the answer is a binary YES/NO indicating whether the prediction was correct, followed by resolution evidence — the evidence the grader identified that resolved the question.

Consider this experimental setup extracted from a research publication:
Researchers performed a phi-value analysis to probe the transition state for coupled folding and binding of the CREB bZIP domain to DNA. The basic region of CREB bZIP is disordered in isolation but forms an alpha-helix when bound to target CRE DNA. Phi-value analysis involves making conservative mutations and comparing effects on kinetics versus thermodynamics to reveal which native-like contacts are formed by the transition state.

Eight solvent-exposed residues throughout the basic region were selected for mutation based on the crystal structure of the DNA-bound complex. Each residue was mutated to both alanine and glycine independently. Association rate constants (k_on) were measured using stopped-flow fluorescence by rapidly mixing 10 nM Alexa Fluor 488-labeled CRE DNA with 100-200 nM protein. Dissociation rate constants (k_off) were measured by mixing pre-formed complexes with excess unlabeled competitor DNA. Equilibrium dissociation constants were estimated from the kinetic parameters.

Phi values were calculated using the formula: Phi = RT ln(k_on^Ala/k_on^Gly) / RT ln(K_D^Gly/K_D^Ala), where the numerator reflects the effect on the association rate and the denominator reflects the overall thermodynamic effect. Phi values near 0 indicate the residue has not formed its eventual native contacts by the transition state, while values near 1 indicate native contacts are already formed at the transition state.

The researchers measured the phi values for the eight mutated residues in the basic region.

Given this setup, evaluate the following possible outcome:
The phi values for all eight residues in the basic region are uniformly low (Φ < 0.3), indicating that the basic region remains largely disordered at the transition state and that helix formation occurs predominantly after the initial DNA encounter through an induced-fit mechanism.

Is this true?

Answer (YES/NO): NO